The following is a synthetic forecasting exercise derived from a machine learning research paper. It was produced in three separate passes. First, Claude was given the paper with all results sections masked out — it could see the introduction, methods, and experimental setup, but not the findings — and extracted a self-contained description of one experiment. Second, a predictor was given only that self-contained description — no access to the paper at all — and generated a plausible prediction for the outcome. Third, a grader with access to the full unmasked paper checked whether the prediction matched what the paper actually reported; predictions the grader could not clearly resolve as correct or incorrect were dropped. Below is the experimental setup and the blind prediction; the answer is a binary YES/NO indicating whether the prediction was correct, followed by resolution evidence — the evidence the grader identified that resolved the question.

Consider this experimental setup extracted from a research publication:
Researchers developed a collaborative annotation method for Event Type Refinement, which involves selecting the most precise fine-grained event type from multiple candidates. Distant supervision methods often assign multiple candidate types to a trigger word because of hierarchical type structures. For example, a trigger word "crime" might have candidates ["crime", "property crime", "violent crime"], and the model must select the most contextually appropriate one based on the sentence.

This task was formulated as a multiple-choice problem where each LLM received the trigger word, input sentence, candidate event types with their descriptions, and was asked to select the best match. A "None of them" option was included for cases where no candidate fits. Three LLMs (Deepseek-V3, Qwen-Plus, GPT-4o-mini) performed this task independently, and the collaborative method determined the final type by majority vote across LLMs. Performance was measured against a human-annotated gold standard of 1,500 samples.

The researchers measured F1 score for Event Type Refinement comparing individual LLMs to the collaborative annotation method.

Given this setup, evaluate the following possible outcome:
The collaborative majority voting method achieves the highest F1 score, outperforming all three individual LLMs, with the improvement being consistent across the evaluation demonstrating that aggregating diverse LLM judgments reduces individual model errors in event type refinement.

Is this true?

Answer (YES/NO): YES